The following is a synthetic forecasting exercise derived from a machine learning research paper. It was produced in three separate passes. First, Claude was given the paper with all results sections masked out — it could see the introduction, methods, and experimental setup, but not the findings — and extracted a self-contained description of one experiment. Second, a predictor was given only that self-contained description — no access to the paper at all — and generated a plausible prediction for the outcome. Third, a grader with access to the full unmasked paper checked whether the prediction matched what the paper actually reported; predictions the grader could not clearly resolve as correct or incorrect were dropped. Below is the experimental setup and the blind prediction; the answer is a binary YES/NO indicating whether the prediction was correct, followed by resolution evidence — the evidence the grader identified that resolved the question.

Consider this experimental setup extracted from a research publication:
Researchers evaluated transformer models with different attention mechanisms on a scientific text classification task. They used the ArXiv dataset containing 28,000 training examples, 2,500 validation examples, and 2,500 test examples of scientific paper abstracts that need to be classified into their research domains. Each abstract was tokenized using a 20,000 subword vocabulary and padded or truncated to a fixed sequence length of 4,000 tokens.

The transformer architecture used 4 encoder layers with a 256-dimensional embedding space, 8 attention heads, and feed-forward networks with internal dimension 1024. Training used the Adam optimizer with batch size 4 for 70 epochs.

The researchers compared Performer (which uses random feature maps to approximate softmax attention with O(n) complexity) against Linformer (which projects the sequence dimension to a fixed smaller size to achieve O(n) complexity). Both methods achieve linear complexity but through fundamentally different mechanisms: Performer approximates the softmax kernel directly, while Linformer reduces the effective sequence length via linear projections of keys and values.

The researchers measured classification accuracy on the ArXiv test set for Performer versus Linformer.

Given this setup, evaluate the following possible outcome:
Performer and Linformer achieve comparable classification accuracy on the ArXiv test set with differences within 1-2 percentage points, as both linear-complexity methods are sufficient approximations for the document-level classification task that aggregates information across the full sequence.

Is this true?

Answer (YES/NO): NO